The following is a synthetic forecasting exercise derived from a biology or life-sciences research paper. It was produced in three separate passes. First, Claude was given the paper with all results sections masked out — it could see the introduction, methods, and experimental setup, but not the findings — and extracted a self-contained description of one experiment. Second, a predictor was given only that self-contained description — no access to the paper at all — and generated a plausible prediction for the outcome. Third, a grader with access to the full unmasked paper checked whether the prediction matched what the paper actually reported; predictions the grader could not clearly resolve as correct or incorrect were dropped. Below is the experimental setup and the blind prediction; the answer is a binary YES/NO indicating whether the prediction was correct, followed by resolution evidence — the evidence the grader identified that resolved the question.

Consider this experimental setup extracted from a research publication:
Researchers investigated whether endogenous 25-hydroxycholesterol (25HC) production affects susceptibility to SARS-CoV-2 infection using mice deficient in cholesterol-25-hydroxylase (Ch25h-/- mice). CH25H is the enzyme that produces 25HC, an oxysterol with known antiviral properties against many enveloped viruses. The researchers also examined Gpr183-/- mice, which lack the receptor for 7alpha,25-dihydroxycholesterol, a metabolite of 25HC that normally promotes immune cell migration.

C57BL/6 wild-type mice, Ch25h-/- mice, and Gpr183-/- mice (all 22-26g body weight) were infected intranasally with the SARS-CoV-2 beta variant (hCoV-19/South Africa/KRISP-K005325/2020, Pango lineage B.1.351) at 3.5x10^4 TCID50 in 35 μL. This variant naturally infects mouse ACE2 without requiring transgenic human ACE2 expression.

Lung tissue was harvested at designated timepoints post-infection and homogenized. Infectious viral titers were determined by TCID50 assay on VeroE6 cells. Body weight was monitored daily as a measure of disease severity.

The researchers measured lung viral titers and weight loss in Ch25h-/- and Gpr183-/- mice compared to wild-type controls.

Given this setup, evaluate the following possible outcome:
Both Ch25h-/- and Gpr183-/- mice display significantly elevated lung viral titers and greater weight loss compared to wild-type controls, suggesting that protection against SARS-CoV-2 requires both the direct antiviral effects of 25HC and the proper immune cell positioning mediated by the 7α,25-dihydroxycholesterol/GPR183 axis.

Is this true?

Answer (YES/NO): NO